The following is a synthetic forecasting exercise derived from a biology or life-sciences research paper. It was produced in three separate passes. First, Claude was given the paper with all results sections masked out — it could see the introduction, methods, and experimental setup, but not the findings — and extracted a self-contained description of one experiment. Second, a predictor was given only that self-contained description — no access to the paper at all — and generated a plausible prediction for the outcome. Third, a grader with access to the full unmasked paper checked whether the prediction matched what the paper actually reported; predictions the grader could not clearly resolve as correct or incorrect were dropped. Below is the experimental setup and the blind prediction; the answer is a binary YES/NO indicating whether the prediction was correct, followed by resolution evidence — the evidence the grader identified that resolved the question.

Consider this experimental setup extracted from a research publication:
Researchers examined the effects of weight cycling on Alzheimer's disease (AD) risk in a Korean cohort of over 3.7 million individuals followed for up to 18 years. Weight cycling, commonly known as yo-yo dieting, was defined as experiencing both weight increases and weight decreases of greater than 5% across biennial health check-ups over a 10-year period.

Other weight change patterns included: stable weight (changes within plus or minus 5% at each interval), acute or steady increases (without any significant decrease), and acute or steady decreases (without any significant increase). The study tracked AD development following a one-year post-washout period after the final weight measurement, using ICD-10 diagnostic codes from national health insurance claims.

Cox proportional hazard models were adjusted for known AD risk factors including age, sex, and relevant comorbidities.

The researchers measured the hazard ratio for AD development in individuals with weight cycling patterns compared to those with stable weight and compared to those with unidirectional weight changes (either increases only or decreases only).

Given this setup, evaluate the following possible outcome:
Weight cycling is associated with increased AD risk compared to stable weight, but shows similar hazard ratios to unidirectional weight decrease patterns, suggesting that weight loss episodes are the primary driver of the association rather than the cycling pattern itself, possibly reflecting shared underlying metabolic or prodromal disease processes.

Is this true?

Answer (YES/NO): NO